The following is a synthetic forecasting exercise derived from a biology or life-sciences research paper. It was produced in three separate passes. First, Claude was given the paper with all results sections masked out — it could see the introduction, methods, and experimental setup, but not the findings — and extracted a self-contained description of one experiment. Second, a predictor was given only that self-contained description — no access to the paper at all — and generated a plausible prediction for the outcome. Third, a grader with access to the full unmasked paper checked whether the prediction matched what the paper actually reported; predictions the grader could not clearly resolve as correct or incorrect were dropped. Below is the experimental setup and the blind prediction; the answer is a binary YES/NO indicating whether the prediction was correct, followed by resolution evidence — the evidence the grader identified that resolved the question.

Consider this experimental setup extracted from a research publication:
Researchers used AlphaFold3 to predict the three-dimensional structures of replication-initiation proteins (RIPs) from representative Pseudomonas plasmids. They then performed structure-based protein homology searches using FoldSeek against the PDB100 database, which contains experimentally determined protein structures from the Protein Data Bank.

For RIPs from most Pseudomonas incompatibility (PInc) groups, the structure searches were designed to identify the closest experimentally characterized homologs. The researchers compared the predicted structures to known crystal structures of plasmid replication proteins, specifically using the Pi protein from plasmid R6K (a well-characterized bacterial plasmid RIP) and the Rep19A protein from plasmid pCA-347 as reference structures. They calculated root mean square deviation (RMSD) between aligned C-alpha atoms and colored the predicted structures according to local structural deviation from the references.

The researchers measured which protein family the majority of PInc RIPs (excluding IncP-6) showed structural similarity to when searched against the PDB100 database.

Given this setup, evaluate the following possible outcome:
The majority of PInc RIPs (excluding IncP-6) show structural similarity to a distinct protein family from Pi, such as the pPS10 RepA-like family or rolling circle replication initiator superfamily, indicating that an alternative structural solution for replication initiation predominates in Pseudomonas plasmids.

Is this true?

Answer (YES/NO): NO